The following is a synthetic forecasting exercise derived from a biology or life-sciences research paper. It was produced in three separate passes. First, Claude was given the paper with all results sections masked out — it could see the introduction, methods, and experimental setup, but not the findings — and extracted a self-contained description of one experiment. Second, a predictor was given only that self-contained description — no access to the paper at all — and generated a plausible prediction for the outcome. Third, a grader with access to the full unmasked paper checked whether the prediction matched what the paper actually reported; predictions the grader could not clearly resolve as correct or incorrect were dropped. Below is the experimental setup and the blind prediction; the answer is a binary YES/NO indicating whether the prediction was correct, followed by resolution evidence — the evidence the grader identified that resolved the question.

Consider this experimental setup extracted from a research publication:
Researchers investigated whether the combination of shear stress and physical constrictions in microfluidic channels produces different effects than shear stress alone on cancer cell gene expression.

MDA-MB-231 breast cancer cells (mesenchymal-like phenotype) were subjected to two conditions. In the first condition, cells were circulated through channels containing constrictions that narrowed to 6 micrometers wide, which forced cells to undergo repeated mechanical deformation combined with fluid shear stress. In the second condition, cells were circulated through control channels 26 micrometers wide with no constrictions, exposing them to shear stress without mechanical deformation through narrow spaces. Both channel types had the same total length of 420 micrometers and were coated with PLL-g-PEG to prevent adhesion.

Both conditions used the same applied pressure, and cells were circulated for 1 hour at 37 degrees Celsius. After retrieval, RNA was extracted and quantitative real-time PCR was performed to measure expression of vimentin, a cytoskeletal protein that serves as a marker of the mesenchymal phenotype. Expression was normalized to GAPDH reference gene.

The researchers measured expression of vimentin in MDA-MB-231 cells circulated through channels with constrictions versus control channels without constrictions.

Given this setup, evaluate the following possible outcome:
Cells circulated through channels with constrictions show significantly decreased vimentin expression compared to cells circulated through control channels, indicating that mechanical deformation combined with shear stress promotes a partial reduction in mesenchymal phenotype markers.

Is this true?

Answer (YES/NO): NO